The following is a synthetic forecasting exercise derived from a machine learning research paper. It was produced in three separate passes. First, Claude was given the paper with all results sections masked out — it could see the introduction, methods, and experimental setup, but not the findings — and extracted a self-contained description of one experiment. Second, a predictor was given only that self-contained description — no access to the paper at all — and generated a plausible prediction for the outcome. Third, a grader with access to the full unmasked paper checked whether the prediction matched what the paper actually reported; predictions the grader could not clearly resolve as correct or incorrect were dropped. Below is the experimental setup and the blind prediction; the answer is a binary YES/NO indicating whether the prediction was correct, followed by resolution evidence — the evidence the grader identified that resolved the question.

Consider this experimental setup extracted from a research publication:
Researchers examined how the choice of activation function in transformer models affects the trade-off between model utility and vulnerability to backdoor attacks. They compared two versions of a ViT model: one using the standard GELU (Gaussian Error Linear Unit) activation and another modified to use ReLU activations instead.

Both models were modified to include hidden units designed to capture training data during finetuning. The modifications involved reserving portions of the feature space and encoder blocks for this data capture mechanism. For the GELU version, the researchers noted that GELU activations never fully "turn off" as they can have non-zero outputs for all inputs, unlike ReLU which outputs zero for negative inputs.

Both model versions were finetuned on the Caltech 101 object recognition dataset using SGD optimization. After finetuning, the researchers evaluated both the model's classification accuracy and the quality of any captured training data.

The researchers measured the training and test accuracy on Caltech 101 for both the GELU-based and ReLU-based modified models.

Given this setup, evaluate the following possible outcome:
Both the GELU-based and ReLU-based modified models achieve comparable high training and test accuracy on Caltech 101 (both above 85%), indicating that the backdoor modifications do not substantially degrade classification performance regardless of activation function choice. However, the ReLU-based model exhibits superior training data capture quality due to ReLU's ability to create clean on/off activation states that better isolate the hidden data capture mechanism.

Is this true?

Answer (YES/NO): NO